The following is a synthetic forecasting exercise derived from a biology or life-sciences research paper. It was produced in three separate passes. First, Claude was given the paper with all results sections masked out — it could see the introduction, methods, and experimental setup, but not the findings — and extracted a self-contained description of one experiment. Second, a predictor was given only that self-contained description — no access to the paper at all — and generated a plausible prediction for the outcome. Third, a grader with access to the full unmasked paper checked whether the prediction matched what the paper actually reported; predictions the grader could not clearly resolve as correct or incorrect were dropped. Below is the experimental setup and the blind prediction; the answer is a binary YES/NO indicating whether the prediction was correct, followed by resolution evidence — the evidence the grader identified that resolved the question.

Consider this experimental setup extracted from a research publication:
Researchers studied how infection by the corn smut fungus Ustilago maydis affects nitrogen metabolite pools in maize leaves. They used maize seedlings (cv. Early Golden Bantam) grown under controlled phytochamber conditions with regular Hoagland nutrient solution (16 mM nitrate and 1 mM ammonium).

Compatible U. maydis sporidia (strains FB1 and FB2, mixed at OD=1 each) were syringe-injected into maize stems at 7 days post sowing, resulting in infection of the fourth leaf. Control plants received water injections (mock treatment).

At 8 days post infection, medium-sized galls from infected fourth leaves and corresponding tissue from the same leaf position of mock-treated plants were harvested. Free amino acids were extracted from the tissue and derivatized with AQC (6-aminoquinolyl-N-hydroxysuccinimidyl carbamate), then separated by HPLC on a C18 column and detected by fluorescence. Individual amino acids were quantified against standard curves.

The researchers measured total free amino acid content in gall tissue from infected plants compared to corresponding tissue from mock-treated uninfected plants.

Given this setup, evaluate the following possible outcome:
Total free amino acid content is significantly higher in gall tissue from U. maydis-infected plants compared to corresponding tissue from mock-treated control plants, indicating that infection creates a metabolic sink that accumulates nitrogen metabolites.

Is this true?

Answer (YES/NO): YES